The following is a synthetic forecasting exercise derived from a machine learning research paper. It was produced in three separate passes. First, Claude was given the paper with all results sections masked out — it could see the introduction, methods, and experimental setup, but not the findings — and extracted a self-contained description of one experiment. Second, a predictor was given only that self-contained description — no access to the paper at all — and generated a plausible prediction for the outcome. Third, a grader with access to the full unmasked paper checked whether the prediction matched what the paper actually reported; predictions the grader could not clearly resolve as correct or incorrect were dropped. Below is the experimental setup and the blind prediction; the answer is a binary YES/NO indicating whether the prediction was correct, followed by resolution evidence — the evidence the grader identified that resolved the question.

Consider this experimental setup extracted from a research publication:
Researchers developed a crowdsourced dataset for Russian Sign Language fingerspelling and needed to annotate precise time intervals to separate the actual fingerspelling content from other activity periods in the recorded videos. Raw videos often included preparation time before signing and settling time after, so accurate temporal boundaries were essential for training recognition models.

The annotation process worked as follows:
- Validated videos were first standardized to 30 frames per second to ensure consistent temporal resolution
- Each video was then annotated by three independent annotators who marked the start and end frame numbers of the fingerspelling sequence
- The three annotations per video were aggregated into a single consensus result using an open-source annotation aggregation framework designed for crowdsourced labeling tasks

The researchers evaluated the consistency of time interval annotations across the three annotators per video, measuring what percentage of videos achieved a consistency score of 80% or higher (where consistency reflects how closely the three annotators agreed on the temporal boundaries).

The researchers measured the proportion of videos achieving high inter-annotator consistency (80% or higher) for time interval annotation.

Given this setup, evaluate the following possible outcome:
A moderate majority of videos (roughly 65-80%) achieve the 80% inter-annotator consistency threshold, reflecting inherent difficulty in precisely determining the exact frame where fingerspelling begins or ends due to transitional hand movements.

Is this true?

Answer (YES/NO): NO